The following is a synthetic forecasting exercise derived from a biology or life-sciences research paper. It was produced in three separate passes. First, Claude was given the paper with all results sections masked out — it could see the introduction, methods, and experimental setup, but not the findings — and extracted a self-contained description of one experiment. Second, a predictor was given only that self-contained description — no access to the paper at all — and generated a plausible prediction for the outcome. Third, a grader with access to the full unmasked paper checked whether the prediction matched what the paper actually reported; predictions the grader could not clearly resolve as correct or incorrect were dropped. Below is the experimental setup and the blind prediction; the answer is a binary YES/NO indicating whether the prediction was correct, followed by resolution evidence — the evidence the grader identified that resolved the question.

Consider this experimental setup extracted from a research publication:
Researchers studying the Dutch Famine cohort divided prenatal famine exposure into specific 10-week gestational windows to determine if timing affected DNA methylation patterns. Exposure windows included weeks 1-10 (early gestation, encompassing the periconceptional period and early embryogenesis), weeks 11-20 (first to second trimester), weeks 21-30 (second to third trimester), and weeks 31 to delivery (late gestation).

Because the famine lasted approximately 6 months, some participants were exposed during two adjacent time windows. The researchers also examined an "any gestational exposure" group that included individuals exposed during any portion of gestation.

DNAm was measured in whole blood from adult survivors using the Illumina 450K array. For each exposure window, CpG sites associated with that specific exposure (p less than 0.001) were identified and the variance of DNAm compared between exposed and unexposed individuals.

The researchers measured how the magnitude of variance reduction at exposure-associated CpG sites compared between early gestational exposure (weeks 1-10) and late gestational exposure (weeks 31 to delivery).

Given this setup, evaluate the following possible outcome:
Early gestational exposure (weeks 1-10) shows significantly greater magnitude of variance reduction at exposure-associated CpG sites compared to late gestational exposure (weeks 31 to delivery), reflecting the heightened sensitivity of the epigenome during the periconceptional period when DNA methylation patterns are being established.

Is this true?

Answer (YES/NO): NO